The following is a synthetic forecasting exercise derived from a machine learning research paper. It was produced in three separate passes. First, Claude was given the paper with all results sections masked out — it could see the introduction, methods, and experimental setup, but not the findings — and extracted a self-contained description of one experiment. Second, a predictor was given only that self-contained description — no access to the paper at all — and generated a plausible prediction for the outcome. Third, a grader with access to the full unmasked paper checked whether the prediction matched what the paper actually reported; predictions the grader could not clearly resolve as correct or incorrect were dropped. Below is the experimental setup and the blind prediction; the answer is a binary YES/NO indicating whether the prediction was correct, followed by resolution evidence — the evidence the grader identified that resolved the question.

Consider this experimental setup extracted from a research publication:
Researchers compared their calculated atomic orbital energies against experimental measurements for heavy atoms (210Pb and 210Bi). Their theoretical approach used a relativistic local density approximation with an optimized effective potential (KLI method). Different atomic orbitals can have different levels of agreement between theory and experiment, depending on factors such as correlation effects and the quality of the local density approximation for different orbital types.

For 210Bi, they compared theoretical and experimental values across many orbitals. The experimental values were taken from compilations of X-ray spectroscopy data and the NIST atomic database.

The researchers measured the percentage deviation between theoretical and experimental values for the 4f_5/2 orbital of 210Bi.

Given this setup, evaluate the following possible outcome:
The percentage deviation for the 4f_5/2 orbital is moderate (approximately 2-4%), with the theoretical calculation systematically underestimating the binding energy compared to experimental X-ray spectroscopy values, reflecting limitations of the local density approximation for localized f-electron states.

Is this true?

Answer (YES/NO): NO